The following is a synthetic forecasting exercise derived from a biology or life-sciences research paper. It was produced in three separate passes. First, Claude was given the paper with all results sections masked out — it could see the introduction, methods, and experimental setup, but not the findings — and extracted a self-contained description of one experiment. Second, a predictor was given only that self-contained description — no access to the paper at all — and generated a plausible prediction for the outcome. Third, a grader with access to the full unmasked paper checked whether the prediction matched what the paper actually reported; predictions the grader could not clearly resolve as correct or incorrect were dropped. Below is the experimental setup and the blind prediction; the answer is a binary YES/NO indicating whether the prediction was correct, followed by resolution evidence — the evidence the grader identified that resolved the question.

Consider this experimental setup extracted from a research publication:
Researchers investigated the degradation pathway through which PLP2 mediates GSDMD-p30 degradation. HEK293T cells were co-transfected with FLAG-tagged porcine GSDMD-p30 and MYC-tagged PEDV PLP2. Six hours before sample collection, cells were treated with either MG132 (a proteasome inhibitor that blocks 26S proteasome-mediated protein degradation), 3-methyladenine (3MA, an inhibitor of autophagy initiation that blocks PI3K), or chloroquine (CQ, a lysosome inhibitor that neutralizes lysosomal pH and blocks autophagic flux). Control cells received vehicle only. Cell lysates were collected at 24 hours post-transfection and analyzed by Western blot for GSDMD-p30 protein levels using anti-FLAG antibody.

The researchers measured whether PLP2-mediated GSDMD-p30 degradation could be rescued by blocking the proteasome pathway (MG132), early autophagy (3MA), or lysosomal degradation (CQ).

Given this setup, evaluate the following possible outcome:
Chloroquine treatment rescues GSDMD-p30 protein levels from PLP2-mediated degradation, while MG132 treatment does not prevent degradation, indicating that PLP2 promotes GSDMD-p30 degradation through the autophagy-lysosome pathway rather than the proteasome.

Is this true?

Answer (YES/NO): NO